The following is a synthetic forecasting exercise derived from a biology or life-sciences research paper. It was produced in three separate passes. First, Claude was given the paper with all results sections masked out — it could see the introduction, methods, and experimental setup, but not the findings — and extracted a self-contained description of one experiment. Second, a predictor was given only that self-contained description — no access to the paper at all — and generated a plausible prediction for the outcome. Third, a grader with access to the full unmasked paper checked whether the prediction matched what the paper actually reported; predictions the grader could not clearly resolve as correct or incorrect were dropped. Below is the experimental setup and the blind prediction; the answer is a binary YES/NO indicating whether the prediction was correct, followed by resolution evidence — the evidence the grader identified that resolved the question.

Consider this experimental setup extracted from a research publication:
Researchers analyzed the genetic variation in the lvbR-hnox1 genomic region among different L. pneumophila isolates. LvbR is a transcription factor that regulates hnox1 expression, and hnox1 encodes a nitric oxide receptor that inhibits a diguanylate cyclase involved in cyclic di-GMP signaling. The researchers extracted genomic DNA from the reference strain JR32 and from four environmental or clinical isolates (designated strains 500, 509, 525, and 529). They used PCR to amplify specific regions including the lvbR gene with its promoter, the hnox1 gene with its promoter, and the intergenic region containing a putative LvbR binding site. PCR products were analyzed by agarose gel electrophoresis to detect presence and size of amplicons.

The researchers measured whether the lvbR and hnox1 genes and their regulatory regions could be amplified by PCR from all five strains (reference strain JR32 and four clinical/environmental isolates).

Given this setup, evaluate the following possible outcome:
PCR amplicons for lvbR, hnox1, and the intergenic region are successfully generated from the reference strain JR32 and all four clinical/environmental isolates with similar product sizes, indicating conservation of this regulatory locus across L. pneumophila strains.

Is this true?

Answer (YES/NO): NO